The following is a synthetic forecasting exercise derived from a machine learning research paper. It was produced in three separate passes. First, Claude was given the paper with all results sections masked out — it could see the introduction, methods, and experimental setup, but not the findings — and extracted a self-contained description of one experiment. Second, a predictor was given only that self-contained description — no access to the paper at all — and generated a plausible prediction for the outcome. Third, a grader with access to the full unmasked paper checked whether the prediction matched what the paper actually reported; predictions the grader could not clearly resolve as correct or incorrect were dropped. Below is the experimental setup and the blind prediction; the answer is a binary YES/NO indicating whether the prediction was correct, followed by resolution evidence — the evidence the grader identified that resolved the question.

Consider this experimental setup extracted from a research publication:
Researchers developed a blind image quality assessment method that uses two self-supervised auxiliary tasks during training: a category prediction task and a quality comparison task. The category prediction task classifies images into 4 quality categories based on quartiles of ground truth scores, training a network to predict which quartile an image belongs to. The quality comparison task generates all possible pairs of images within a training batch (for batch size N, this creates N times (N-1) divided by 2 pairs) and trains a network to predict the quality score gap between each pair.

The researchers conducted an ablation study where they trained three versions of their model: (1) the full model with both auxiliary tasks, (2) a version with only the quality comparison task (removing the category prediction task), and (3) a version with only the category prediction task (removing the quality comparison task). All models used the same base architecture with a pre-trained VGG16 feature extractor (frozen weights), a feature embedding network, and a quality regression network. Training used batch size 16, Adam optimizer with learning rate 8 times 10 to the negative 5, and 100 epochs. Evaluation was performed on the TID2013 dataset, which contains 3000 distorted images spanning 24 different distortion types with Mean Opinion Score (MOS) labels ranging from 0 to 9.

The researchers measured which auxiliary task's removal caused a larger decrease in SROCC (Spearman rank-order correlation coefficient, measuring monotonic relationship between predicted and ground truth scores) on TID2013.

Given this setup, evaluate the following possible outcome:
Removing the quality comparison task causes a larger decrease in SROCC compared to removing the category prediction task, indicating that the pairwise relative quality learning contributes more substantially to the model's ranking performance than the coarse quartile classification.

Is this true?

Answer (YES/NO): NO